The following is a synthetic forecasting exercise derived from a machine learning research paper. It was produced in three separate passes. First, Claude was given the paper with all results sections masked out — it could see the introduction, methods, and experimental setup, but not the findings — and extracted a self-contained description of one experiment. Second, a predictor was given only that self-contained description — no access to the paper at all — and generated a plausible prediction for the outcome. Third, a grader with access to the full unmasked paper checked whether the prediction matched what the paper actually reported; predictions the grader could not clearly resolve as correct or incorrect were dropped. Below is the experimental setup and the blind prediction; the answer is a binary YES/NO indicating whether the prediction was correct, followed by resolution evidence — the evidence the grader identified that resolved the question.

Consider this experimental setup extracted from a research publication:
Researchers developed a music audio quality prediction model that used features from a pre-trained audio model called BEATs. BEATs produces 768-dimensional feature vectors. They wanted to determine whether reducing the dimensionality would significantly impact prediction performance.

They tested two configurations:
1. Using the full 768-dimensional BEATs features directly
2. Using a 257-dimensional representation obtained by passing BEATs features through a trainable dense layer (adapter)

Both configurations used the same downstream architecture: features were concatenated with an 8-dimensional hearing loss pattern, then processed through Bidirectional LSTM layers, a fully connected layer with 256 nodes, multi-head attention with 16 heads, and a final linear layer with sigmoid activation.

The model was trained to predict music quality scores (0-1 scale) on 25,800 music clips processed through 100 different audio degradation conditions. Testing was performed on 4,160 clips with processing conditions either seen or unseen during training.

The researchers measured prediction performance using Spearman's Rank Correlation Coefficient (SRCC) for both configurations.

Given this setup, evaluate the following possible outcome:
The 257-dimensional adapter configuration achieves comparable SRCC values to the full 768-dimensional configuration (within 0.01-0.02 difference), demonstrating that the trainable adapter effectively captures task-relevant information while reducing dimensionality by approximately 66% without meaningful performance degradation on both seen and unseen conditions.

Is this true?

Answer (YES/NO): NO